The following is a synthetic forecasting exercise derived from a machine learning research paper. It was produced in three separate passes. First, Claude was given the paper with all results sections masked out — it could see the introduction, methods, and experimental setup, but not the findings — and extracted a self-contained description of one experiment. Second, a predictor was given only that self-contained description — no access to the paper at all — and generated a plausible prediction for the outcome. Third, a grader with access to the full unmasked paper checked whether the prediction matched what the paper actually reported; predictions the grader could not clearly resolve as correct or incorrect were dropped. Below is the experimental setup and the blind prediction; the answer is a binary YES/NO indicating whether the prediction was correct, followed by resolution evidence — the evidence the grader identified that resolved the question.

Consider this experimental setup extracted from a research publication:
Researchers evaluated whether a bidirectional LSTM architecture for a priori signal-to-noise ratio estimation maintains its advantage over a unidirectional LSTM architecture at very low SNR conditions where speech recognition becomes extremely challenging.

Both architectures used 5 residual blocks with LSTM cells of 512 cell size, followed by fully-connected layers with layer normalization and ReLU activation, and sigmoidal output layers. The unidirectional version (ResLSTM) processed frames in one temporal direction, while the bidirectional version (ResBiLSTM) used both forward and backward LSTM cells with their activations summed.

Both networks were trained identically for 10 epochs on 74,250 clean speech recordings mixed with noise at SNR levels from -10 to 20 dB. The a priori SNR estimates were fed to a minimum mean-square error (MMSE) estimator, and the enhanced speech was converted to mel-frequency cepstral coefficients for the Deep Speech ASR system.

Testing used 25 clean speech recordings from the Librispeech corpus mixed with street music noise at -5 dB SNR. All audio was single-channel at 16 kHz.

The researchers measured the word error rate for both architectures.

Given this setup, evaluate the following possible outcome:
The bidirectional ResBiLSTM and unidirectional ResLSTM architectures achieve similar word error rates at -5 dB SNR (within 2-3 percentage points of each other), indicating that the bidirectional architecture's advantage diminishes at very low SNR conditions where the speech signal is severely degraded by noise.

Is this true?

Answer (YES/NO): NO